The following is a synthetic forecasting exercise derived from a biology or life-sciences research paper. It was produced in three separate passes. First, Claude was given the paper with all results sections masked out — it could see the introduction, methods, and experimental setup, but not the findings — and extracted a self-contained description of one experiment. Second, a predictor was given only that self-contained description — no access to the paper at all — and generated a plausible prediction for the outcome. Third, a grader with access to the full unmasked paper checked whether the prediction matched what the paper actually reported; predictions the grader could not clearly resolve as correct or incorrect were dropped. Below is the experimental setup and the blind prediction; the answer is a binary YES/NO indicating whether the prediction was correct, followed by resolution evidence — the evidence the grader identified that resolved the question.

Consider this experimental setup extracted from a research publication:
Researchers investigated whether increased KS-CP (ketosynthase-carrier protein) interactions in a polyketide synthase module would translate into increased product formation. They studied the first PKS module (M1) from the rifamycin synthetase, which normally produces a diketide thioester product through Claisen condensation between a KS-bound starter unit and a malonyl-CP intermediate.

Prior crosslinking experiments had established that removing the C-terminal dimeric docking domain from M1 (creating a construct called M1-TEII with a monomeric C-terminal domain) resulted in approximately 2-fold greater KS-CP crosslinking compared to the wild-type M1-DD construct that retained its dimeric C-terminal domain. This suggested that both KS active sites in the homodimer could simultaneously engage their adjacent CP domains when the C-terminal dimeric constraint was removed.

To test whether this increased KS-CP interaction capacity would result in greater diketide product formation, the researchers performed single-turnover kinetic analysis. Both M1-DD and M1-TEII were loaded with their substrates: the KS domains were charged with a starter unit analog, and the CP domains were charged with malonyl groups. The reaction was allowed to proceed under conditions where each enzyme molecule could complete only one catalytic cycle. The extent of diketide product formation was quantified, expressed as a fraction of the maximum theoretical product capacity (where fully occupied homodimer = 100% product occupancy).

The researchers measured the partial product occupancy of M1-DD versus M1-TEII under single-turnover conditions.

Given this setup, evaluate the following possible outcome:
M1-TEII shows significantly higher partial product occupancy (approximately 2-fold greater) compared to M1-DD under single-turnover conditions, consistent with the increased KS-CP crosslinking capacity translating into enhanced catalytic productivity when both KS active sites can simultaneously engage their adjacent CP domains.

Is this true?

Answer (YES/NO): NO